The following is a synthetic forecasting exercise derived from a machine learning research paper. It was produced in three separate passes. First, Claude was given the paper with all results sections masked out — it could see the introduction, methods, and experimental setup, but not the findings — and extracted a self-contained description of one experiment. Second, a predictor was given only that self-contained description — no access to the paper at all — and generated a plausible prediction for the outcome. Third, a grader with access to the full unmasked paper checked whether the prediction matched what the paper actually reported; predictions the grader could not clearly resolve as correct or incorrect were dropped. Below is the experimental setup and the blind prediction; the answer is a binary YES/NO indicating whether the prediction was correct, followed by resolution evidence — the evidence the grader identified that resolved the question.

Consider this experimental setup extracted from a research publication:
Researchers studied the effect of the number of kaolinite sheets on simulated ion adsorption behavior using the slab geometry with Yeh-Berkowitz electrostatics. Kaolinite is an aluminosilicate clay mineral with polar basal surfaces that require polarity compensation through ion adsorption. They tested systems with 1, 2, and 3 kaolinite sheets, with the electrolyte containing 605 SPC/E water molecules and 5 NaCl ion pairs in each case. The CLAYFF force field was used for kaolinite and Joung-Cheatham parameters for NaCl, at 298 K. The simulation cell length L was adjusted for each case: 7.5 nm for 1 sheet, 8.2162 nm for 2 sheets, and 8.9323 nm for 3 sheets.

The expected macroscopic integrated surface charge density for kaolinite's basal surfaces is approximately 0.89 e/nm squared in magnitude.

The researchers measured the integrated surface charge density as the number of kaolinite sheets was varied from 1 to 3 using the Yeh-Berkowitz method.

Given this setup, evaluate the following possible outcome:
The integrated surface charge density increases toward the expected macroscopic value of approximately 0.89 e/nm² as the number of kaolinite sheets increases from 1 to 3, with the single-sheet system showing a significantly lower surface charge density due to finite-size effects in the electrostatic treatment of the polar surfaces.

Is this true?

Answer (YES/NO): NO